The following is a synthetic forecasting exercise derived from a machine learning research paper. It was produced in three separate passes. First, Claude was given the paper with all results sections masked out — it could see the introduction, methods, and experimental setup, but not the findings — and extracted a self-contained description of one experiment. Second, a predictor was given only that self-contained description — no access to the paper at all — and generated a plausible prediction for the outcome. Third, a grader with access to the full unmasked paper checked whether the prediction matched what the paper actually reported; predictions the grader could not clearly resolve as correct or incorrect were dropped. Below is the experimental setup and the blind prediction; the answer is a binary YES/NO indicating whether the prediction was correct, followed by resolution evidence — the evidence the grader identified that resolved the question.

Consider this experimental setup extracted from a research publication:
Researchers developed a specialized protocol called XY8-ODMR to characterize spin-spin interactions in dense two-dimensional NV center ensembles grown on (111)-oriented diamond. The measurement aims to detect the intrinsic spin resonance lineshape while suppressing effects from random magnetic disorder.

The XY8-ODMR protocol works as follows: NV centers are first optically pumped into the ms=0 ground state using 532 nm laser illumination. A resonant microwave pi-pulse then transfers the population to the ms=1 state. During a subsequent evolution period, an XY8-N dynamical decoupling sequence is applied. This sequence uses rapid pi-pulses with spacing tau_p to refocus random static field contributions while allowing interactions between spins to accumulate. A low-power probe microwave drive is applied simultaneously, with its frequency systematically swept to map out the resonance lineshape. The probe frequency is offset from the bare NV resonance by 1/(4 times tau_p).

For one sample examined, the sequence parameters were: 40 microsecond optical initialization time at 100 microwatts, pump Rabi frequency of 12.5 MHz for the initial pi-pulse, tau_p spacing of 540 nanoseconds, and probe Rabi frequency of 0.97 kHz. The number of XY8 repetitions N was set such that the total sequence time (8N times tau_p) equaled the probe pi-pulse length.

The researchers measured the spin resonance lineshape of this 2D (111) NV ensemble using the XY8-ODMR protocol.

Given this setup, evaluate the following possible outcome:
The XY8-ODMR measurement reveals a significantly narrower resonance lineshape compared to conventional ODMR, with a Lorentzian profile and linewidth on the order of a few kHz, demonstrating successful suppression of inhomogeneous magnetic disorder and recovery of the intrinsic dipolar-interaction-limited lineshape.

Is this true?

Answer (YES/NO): NO